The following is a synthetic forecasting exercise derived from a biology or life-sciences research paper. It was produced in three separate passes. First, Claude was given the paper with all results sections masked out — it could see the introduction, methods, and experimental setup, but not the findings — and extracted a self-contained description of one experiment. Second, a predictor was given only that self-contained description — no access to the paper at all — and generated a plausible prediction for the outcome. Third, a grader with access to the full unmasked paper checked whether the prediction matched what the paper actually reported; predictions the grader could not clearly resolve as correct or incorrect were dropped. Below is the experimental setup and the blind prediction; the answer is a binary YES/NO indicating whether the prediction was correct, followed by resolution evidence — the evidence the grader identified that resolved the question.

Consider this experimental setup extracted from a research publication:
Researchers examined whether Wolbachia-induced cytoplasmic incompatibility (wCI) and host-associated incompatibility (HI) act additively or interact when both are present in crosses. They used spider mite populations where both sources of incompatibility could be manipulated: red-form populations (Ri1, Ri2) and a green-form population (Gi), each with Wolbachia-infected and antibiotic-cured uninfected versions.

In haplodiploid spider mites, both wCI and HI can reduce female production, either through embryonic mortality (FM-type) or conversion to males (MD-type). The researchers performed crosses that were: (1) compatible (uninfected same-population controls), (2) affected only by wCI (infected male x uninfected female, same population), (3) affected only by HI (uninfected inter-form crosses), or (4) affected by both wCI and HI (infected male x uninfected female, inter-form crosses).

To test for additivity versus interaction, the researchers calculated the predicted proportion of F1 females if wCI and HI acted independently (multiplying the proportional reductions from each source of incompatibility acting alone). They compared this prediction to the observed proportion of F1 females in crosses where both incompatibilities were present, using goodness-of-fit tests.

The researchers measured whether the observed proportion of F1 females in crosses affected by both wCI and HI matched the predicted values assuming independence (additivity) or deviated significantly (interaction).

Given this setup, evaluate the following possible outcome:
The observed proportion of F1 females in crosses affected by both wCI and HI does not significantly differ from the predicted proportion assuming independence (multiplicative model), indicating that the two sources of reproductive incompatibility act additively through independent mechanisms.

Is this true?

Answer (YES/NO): YES